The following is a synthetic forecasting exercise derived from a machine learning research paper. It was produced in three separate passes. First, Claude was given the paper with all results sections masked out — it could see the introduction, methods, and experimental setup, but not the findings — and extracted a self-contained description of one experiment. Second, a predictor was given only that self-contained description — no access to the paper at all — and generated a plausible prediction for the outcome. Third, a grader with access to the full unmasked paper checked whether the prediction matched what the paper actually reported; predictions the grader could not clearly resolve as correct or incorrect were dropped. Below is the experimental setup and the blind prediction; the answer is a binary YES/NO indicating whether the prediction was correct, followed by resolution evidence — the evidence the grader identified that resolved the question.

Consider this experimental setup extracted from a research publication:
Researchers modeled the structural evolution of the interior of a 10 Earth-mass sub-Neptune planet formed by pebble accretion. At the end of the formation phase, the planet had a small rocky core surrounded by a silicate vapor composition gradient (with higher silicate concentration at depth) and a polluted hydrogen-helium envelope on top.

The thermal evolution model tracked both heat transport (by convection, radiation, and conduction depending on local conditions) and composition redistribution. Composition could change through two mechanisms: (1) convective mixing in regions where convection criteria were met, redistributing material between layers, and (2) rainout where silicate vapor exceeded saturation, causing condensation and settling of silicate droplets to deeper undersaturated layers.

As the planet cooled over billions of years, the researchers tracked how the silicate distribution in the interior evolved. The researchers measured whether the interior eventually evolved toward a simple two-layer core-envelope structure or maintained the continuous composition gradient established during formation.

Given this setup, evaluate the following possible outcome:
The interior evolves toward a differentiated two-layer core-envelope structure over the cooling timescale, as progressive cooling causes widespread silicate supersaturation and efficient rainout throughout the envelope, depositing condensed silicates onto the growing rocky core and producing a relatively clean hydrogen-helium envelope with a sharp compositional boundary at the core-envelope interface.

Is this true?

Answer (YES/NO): YES